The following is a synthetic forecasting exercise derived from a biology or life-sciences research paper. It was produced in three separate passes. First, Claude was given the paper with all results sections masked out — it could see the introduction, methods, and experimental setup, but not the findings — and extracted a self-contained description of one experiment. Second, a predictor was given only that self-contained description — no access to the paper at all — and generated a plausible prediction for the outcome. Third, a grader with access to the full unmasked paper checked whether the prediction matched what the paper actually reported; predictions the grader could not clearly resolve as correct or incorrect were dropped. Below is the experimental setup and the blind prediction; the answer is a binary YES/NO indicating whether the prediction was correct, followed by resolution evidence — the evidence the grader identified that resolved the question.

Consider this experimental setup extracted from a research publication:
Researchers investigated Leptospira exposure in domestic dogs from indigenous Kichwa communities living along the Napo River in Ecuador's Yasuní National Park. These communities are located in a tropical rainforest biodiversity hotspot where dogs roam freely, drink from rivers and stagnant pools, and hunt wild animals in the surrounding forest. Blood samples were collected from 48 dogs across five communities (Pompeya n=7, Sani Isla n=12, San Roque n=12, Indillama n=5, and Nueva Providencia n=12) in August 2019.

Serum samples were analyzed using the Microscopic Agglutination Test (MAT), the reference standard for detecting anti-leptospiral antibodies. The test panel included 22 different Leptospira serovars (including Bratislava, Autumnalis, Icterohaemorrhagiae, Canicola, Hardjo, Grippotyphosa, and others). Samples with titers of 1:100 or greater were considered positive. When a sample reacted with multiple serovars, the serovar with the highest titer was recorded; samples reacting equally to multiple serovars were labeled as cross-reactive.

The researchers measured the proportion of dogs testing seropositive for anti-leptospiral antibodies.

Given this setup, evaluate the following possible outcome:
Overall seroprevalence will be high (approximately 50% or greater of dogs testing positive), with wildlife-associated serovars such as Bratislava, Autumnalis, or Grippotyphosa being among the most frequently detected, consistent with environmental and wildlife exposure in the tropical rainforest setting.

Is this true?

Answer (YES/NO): NO